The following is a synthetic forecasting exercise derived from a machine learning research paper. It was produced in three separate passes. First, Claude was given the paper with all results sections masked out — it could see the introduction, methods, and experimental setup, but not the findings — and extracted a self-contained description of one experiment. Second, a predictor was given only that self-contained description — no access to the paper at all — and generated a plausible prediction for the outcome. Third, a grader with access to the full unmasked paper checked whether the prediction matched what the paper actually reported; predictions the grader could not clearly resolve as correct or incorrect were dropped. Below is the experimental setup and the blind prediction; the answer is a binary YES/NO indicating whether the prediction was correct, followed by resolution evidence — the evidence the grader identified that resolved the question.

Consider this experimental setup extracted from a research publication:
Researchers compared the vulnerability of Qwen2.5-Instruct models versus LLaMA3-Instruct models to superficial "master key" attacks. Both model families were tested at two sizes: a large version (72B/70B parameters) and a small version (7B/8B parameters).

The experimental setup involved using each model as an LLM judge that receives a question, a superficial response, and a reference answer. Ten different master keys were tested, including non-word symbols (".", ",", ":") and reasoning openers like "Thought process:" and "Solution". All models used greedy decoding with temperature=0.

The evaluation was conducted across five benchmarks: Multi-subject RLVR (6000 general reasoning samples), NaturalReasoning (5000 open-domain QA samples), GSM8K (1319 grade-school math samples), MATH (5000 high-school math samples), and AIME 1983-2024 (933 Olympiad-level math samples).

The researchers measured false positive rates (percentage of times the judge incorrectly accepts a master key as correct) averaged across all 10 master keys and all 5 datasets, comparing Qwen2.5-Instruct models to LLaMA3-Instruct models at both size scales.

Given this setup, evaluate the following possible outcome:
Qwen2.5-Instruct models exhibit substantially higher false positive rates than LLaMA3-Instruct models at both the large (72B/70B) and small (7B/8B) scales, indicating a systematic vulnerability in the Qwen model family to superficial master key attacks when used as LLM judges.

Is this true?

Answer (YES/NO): NO